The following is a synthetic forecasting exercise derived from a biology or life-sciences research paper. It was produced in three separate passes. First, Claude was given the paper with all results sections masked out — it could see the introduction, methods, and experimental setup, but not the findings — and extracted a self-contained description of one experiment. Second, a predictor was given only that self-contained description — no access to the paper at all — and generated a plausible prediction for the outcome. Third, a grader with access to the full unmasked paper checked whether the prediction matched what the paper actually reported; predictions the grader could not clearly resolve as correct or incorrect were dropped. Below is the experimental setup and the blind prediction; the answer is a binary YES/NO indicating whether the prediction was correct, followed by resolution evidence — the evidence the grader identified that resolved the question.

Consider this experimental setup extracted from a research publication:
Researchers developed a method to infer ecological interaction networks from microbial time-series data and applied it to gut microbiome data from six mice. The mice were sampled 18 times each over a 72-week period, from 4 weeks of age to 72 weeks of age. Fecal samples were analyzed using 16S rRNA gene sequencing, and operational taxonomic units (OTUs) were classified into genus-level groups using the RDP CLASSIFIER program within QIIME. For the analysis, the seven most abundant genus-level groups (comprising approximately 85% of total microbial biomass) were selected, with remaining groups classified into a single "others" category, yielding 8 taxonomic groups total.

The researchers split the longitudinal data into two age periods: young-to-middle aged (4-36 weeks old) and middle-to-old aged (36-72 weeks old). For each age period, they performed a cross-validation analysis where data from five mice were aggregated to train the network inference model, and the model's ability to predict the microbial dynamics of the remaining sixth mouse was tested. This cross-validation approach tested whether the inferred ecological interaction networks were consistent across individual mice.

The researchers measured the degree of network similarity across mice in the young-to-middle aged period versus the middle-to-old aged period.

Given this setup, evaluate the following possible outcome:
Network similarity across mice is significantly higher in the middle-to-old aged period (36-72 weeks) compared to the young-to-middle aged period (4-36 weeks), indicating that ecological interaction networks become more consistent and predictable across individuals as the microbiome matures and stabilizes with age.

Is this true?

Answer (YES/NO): YES